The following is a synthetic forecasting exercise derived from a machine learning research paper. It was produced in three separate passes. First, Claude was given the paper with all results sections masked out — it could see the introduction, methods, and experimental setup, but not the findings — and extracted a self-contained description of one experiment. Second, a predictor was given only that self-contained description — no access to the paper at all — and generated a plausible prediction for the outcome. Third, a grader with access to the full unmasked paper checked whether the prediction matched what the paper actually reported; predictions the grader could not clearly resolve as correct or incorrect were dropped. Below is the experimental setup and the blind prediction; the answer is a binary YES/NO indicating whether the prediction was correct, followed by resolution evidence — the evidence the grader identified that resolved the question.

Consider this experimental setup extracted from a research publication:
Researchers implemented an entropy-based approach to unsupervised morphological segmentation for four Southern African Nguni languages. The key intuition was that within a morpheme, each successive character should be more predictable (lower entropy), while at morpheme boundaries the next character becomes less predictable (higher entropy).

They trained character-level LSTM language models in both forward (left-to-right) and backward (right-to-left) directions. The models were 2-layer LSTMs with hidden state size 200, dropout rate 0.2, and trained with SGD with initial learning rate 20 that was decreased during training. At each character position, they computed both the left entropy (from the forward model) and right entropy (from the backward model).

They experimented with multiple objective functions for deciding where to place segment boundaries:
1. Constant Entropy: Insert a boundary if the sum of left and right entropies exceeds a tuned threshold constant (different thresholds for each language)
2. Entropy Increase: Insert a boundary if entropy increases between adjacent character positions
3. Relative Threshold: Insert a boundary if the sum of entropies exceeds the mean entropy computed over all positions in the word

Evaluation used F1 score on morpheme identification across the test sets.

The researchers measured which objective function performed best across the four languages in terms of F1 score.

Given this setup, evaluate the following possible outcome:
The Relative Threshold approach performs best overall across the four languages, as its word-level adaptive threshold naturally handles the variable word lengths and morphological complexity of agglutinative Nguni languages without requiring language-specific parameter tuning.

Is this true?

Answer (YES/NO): NO